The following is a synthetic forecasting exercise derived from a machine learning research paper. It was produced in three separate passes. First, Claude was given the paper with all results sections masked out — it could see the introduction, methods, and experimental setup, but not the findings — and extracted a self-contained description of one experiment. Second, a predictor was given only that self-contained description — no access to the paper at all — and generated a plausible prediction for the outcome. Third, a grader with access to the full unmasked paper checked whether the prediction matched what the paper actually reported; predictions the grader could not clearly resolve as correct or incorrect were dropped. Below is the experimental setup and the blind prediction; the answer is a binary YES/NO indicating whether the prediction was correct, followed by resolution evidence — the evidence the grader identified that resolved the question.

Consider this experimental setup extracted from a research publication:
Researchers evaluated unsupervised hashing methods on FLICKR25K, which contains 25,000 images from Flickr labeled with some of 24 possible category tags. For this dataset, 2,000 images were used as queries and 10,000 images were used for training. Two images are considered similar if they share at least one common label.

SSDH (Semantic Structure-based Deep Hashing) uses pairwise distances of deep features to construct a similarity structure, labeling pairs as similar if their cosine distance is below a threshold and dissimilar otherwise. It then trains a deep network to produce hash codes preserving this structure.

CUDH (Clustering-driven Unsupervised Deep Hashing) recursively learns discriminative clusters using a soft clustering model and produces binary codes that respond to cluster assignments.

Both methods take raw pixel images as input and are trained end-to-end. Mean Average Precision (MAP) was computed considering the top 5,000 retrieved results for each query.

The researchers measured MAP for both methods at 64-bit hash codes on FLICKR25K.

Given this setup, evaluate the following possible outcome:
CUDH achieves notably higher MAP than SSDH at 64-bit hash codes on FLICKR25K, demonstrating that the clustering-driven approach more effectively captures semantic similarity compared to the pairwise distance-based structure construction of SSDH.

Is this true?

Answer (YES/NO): NO